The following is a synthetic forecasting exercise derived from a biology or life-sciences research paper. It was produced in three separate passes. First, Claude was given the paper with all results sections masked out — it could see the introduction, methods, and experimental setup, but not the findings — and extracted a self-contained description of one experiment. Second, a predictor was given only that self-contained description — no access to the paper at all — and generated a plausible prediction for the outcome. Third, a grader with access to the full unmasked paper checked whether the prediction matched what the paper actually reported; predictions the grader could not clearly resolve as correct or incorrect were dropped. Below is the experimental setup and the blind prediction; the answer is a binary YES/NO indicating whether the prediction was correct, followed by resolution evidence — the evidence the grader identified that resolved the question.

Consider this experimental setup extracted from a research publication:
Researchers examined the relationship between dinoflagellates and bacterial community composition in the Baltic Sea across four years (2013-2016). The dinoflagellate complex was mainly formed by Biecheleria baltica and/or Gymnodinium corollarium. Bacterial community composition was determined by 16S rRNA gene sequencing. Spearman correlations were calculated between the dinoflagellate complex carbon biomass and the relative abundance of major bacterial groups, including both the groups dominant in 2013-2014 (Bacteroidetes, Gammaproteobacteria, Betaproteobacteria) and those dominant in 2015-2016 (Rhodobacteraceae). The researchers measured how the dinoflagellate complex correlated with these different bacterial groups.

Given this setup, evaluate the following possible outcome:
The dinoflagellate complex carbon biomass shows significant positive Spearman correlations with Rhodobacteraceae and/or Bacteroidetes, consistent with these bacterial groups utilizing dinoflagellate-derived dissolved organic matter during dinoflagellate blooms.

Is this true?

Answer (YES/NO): YES